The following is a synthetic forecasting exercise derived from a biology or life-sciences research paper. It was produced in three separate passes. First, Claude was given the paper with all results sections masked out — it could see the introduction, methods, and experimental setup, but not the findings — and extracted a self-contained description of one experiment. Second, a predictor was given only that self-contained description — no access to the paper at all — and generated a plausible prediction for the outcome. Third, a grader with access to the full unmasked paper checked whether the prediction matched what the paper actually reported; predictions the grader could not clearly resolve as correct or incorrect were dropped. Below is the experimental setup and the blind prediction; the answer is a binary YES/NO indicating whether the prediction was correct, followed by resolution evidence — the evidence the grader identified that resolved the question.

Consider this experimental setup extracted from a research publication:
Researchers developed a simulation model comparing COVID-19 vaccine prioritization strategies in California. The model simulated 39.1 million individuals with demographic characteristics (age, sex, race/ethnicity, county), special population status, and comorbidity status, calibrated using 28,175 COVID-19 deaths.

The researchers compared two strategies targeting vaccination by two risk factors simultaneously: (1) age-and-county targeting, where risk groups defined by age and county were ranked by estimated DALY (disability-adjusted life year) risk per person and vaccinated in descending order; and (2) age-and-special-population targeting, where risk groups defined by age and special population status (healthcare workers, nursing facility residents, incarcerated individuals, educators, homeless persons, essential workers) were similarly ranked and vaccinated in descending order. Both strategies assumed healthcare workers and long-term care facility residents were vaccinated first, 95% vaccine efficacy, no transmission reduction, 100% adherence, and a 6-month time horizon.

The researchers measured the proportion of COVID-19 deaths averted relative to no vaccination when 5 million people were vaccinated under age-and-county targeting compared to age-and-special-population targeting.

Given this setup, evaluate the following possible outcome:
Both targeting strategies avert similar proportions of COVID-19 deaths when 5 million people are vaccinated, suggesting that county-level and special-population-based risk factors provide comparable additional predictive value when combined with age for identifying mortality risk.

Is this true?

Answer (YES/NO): NO